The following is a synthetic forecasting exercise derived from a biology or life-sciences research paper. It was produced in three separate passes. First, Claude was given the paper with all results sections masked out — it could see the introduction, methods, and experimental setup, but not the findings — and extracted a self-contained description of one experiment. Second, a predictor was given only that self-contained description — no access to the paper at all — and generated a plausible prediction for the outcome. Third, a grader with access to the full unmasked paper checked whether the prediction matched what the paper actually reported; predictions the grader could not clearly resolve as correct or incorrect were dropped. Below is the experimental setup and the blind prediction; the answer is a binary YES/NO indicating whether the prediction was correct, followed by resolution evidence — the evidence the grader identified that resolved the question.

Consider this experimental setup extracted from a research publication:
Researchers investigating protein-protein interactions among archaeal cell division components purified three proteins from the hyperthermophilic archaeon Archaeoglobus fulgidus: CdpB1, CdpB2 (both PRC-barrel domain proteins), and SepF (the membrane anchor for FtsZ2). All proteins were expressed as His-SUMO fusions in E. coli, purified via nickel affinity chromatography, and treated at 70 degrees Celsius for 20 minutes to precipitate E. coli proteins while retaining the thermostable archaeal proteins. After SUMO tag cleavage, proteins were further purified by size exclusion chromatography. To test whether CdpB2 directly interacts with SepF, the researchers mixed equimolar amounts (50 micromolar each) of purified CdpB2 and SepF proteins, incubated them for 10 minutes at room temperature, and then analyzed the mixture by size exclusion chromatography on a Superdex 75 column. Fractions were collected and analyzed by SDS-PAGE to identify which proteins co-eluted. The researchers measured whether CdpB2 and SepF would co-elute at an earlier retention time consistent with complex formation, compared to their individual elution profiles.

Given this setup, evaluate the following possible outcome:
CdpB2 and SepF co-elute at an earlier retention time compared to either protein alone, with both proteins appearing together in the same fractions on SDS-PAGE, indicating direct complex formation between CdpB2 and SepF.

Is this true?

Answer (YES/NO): NO